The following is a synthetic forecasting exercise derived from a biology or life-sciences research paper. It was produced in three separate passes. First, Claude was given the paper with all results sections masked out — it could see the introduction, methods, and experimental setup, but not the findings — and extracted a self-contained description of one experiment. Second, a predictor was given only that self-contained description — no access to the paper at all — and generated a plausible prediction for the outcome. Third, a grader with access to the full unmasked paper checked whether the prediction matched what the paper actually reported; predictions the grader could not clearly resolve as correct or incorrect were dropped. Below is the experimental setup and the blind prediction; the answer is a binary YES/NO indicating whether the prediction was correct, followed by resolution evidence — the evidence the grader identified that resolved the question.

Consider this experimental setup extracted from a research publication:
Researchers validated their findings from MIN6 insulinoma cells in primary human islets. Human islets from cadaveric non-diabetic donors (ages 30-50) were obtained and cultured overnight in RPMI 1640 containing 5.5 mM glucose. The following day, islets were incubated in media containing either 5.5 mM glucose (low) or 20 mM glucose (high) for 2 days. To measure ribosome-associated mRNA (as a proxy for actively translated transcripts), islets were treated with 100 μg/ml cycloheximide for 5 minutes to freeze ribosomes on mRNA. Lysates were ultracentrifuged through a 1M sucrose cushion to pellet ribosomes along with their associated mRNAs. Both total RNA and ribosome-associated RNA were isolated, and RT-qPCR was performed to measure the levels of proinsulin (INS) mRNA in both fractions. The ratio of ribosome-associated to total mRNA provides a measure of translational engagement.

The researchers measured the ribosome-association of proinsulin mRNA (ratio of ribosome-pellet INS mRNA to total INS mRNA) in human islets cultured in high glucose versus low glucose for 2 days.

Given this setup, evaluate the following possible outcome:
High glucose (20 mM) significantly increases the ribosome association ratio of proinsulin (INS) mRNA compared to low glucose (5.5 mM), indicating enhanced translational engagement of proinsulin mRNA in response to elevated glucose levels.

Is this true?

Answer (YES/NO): NO